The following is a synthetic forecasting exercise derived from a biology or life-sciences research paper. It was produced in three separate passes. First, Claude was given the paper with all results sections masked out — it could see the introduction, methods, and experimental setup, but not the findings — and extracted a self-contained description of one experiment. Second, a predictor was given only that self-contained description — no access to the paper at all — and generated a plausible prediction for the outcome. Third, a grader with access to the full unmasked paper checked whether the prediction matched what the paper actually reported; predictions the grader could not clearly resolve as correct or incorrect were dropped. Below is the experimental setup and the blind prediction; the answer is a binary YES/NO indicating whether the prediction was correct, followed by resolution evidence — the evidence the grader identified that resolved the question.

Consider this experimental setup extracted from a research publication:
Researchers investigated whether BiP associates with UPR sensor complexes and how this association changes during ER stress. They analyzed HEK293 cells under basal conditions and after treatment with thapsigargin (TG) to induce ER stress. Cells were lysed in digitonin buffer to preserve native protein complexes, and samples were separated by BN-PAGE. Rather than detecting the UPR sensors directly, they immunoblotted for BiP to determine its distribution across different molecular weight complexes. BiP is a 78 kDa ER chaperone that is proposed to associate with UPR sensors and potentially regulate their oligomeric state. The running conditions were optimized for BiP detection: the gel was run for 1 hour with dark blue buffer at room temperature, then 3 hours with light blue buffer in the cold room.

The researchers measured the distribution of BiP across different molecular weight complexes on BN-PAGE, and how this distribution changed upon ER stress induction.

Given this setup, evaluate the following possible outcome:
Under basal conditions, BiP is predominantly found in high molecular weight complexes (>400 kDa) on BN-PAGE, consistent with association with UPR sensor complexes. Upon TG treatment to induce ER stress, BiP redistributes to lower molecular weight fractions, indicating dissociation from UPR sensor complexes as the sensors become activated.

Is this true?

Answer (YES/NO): NO